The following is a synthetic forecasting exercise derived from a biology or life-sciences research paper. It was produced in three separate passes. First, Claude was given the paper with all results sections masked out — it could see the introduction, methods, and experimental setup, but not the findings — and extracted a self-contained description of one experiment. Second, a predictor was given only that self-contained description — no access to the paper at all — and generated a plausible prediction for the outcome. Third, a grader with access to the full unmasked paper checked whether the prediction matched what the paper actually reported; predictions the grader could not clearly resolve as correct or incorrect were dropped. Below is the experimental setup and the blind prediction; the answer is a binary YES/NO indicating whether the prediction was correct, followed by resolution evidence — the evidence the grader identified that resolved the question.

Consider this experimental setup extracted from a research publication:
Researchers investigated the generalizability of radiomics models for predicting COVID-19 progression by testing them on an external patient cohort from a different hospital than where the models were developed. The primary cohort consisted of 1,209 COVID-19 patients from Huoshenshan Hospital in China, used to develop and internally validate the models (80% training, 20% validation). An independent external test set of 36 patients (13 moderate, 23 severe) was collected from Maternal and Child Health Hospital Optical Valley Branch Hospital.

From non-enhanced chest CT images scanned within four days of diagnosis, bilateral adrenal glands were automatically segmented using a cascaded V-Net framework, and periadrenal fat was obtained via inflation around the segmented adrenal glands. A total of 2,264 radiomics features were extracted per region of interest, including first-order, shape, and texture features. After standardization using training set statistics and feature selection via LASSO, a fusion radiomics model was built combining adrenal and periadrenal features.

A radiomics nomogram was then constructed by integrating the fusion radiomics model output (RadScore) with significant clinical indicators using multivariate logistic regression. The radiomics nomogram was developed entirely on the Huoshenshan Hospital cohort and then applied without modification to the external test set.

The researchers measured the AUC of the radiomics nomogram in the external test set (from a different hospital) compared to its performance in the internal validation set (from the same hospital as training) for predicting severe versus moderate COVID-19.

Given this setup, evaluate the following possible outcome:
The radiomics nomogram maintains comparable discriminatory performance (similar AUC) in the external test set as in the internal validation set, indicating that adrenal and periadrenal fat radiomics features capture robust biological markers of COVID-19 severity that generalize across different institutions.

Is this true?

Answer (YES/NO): NO